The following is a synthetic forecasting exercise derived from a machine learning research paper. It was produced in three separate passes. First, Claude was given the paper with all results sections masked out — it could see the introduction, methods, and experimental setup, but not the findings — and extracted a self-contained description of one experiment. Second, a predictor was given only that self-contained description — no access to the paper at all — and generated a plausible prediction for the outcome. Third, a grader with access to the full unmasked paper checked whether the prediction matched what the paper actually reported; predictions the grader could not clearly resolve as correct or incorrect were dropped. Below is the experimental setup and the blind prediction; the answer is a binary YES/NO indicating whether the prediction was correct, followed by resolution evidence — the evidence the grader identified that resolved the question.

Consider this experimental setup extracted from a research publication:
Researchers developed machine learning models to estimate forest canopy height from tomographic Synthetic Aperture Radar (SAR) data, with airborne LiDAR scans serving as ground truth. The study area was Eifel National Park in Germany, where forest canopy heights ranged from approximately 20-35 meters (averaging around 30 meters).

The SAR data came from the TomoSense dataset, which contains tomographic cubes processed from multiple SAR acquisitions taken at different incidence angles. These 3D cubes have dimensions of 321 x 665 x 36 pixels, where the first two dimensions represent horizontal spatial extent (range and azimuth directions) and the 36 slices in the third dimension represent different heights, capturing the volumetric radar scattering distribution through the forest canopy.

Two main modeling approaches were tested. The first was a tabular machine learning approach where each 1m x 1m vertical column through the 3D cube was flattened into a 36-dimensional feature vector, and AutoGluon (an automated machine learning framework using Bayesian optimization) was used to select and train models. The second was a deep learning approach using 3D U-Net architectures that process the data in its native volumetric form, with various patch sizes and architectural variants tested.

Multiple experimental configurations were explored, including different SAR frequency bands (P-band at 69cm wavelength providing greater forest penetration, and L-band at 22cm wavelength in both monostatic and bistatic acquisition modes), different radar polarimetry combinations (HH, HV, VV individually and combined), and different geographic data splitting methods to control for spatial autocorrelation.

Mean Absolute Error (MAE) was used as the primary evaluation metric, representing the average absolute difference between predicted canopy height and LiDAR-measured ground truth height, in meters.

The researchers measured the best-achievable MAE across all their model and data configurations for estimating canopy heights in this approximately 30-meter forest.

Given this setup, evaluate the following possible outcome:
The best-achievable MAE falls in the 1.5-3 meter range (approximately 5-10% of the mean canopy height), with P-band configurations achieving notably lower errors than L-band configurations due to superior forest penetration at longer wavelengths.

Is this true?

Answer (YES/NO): NO